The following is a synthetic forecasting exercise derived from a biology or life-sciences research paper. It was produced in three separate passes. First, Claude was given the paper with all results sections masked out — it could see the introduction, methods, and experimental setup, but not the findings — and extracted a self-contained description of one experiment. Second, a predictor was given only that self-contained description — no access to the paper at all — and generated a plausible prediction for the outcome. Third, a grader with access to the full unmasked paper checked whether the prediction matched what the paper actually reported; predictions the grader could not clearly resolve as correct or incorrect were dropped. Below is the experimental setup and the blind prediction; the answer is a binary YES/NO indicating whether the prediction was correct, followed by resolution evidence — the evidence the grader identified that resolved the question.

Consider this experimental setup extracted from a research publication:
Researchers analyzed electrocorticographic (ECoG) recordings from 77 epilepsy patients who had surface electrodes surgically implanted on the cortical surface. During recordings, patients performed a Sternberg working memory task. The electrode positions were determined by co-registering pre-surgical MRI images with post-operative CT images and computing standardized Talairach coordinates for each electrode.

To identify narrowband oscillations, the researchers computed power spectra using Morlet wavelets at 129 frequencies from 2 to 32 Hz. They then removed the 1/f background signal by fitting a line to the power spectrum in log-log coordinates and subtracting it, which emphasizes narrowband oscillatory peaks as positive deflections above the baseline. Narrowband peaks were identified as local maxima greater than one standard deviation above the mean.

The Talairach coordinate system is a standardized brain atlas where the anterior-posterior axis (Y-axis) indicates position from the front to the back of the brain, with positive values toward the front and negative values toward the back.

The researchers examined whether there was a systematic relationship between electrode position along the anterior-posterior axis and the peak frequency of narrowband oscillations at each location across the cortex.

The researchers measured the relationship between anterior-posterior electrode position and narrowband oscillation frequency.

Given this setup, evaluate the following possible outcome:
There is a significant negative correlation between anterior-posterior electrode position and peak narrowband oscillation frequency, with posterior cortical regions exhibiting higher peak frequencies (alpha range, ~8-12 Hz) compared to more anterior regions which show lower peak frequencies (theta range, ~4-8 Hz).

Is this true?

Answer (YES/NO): NO